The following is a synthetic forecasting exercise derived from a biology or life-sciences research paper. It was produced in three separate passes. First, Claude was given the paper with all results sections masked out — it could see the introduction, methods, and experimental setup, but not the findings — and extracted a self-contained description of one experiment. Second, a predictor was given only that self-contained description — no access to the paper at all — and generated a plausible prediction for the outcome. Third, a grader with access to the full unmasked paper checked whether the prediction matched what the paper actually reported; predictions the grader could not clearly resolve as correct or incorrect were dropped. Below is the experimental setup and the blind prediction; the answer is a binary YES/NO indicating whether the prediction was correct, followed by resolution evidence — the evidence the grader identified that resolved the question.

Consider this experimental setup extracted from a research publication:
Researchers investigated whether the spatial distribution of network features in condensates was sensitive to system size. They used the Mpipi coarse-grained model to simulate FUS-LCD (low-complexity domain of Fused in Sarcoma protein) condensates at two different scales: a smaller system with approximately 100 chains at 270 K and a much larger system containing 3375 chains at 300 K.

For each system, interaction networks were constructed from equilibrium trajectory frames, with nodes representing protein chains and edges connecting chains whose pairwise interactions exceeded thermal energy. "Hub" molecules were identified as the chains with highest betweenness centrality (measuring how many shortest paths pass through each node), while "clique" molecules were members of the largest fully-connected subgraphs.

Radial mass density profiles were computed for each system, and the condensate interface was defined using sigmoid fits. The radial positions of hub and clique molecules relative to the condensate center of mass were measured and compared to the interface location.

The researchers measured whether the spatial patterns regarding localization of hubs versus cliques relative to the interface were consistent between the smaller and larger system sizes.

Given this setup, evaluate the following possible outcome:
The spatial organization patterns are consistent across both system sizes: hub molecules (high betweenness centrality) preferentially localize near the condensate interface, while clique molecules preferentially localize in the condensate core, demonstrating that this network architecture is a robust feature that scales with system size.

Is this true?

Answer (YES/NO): NO